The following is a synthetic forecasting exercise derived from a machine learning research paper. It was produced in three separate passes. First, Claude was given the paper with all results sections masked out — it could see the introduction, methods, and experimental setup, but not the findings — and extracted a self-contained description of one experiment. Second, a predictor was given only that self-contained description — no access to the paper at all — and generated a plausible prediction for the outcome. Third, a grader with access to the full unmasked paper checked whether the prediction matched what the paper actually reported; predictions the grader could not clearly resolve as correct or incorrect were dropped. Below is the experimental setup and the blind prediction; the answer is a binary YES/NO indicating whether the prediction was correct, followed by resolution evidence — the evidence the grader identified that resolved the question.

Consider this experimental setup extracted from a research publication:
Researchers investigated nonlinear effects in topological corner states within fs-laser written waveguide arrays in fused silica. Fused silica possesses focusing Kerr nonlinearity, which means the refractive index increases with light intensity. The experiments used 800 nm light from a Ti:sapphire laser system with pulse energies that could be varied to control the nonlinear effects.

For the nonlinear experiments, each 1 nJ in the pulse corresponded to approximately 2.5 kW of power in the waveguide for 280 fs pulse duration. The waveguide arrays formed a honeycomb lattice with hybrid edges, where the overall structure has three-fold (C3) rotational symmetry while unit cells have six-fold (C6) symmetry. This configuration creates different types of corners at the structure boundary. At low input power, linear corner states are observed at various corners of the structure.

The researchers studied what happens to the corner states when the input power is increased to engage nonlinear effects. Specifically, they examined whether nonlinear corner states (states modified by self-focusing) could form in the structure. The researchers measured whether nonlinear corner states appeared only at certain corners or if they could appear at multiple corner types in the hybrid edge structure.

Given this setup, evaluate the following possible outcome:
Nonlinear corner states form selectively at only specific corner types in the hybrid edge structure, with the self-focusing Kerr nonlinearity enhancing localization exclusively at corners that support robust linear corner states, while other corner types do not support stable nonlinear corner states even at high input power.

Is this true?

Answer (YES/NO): NO